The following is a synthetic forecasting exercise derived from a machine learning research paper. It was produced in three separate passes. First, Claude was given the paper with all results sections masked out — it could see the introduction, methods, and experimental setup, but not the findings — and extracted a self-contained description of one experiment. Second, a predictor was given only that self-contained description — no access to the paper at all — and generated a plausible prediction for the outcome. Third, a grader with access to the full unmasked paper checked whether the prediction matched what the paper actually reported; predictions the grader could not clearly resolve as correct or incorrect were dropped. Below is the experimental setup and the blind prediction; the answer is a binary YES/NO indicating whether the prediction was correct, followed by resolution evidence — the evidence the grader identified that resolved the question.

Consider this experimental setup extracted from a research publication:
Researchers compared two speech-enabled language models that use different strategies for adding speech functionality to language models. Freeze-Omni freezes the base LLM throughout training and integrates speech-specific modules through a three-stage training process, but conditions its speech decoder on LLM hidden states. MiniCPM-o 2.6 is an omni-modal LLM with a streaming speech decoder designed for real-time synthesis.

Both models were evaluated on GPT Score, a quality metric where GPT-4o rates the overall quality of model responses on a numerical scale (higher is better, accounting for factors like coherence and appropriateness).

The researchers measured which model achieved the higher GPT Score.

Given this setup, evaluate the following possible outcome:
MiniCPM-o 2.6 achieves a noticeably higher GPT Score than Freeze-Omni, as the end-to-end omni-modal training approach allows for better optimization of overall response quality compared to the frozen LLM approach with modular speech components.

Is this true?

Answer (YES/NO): YES